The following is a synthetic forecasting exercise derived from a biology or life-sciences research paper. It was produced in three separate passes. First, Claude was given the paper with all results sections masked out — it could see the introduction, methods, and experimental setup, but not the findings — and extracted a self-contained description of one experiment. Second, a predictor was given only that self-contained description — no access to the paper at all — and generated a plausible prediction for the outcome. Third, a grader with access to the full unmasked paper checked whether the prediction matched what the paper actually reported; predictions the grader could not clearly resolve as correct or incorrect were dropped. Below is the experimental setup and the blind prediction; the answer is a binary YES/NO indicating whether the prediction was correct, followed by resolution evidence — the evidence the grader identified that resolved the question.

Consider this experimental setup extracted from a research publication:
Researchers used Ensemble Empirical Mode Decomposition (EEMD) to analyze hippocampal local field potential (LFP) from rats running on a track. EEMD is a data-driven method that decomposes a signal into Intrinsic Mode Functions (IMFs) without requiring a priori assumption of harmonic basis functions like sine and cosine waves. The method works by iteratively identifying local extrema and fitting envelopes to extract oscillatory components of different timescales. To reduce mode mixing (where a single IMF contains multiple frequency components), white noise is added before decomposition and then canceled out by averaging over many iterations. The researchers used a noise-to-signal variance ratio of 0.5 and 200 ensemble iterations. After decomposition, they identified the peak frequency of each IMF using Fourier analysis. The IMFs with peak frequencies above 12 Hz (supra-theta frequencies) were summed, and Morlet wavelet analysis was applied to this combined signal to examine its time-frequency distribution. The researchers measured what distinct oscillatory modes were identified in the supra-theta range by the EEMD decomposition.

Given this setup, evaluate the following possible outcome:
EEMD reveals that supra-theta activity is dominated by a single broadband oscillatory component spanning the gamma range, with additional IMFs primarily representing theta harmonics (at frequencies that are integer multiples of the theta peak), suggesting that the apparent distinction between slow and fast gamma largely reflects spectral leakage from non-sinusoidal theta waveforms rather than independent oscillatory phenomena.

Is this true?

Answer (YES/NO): NO